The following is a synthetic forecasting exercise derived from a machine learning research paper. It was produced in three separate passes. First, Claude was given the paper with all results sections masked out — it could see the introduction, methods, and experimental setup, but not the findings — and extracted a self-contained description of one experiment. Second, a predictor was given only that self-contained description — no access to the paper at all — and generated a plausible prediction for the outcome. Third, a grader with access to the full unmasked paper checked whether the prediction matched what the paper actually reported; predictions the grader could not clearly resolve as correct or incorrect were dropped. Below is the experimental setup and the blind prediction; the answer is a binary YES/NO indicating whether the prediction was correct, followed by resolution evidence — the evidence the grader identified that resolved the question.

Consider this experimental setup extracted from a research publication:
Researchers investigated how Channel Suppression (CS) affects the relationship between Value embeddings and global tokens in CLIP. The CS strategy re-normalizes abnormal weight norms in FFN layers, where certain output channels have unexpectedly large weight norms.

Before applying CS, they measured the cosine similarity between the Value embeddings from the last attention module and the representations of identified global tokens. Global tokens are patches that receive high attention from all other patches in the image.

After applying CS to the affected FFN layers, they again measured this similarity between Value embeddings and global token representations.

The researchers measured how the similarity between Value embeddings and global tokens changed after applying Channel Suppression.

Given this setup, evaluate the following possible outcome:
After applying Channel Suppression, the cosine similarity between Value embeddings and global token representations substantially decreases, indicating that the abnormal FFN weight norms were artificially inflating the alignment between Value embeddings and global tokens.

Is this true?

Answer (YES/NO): YES